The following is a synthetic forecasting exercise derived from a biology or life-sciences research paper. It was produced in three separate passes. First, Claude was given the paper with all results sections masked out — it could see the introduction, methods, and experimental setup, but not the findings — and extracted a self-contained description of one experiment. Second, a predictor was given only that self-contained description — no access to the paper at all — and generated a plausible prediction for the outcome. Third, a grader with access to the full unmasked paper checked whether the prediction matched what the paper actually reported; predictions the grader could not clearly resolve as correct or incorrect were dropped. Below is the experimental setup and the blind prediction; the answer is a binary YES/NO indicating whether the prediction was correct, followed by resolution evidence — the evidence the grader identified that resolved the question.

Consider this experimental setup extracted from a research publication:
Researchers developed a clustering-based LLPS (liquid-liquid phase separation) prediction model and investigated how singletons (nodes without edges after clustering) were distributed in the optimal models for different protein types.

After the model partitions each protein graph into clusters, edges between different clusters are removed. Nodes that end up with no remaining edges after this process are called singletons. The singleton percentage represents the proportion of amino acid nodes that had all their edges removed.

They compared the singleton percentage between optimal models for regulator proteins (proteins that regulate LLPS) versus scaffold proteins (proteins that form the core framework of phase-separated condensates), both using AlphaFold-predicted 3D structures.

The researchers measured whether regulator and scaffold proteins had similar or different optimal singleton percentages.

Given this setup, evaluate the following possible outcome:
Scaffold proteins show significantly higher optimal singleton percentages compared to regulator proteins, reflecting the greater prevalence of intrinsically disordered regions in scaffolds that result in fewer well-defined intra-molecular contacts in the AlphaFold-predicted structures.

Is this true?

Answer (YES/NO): NO